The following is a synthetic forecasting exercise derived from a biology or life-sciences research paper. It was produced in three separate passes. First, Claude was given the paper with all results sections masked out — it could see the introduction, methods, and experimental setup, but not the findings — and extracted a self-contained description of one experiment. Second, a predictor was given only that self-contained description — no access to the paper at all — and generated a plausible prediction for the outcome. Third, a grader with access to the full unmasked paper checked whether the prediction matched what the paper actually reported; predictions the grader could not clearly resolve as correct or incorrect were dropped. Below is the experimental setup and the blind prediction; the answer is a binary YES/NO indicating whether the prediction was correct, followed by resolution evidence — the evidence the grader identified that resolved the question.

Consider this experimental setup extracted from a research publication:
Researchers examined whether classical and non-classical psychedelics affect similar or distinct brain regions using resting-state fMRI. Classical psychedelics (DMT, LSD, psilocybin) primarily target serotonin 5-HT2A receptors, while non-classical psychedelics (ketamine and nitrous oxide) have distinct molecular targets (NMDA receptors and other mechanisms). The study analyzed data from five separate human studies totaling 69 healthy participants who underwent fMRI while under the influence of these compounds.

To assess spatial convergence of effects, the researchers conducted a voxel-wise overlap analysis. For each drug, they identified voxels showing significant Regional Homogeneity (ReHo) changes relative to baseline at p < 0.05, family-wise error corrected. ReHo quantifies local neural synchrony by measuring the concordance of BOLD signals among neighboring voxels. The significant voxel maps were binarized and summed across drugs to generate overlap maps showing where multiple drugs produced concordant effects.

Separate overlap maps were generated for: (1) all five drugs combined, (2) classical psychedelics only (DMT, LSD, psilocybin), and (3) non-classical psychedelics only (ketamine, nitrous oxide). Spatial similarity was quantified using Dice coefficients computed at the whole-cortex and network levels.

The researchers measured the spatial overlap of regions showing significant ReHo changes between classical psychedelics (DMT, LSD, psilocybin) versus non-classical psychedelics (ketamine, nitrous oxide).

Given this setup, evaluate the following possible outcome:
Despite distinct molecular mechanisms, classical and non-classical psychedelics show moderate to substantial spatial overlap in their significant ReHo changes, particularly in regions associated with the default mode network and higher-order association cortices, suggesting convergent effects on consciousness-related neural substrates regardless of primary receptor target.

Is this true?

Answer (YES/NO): YES